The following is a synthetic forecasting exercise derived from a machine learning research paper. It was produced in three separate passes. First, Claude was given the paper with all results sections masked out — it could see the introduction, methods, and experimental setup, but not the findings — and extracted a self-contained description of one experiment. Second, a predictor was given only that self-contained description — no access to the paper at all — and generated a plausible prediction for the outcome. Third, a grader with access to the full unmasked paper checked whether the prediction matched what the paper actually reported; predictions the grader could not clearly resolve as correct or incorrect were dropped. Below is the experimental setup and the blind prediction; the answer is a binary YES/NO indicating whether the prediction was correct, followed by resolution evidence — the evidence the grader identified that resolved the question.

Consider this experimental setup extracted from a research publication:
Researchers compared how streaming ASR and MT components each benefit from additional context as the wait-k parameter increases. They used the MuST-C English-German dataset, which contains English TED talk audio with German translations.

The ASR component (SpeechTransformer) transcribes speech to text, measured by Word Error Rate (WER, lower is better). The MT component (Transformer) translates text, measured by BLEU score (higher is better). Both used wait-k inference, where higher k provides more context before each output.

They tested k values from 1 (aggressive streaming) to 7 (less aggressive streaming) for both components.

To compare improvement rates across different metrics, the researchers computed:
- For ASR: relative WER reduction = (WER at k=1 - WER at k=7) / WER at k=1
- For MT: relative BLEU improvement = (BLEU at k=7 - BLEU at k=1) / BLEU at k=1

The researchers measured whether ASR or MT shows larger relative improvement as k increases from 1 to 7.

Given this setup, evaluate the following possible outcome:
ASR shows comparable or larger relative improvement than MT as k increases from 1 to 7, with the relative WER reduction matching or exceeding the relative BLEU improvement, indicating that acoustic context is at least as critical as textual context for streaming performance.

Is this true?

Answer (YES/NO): NO